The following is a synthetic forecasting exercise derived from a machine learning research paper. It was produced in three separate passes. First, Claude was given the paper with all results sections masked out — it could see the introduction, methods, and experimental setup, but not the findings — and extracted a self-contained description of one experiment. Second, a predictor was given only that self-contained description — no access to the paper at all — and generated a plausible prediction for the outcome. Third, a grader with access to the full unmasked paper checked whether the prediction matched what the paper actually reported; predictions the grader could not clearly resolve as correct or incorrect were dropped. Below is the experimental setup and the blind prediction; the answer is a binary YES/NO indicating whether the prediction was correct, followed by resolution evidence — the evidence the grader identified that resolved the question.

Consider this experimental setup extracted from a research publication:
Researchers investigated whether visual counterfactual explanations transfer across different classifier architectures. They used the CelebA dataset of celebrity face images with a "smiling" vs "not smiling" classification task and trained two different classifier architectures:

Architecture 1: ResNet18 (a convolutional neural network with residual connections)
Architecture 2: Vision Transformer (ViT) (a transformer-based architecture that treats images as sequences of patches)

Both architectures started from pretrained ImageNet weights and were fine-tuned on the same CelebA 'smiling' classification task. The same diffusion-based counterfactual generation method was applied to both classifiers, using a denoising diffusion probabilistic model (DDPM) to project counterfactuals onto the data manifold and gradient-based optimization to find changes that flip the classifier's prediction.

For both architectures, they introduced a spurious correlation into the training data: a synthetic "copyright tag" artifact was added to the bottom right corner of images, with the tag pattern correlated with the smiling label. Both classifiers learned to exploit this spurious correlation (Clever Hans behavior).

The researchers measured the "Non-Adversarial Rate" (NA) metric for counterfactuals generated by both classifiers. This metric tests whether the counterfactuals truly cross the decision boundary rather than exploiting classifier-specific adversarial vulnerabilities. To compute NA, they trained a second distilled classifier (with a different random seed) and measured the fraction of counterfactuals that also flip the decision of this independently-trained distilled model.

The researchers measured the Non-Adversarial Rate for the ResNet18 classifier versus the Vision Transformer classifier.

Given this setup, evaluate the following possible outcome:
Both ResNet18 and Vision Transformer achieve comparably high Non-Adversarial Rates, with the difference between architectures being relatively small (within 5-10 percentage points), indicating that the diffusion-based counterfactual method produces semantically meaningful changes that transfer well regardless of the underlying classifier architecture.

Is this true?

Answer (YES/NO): NO